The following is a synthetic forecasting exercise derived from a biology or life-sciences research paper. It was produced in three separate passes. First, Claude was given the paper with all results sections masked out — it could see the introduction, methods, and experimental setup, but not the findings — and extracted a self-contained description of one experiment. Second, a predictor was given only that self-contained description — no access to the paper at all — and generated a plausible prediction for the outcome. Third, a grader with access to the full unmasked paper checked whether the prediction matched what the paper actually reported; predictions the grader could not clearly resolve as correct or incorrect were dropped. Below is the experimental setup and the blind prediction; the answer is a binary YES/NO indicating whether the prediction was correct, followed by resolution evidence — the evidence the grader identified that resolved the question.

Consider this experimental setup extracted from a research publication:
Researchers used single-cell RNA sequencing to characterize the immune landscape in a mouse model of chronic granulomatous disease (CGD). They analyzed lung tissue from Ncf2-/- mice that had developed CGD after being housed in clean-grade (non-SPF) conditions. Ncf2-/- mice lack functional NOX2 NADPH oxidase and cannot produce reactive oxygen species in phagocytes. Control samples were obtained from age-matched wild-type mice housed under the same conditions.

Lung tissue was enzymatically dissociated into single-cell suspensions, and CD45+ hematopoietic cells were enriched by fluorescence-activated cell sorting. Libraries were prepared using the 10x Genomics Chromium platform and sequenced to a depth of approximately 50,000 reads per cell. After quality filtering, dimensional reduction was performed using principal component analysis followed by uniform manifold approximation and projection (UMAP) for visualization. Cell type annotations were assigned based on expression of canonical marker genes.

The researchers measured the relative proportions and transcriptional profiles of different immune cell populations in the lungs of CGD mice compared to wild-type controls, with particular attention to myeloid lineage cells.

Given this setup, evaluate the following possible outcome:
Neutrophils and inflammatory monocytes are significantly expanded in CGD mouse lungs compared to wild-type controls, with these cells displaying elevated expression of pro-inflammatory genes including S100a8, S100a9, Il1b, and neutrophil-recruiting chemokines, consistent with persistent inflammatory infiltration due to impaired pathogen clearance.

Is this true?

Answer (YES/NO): NO